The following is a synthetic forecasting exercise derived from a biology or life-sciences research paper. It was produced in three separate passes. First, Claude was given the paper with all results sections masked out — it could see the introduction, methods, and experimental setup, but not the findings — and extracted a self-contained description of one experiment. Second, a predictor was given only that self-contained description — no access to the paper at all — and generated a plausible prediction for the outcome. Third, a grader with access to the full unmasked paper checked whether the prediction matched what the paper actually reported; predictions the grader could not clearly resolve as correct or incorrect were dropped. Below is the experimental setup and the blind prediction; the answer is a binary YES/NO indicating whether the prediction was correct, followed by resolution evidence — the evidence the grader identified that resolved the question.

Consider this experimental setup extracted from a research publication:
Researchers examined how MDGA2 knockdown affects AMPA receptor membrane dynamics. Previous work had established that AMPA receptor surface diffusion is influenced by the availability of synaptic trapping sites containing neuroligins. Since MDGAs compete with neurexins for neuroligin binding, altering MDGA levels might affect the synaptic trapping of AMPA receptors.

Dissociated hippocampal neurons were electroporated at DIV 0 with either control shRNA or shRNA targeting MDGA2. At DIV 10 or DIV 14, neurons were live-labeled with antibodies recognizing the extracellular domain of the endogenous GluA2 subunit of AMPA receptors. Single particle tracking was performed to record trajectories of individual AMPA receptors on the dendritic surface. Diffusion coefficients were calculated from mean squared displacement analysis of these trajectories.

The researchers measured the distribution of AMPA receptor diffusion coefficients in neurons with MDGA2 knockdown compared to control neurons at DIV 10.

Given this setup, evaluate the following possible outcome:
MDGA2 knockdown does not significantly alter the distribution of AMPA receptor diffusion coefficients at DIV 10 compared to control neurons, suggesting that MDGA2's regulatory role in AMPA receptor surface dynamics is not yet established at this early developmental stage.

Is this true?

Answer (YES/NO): NO